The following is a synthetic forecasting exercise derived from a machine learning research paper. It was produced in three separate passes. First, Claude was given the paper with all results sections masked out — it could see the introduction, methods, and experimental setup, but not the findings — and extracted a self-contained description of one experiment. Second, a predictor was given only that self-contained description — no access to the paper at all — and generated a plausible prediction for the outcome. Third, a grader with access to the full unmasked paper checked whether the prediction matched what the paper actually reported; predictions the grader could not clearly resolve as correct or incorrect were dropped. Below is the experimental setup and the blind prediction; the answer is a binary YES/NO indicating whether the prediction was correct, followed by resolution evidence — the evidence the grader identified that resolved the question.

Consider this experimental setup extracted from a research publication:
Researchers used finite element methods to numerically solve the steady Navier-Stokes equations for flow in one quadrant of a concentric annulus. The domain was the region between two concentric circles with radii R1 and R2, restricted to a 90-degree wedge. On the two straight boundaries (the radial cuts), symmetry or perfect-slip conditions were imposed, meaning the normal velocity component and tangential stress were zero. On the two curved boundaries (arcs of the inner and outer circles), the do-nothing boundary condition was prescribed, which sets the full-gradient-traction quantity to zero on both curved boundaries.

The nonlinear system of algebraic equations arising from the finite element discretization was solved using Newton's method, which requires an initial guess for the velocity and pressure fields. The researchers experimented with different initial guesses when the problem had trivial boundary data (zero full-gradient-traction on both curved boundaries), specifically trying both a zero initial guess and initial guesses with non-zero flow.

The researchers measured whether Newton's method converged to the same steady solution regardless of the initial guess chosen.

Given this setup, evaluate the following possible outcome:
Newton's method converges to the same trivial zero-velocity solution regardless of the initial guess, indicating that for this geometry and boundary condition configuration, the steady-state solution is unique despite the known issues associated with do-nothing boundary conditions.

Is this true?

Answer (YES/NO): NO